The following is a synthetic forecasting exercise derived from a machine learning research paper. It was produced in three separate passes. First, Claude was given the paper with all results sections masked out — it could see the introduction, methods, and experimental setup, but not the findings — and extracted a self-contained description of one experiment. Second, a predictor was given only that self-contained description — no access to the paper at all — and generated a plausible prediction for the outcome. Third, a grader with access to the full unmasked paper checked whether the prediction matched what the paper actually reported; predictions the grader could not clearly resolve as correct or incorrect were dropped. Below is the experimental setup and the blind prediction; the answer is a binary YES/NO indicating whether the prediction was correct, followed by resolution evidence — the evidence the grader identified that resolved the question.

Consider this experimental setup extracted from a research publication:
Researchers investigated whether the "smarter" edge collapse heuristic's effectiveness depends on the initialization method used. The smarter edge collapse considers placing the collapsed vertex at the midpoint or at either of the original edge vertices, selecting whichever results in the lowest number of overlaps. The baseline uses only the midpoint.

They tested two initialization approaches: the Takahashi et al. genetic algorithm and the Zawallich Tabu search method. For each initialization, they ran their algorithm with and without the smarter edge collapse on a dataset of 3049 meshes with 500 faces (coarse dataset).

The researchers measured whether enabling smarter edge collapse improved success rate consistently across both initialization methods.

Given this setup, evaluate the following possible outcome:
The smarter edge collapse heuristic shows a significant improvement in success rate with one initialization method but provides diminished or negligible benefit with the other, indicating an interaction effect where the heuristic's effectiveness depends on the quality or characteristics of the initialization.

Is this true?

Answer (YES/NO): NO